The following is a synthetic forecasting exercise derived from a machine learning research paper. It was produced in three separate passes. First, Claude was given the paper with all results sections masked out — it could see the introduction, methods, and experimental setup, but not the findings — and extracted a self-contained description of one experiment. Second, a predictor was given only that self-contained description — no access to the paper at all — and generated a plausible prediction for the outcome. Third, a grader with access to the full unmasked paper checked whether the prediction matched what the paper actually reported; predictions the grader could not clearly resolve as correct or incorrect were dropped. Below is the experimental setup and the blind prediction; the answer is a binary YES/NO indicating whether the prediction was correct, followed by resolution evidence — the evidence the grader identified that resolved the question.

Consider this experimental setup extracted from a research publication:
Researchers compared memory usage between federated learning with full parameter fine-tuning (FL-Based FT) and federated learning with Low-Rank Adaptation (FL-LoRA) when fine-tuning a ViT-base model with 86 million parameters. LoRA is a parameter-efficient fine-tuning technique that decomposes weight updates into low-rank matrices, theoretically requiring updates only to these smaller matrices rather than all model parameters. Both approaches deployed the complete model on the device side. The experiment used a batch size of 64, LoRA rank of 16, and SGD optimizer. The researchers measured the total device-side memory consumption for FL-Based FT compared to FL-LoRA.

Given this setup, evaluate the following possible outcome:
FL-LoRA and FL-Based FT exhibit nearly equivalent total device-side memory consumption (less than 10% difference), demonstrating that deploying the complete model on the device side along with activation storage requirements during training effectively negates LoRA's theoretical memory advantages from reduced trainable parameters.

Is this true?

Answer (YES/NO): YES